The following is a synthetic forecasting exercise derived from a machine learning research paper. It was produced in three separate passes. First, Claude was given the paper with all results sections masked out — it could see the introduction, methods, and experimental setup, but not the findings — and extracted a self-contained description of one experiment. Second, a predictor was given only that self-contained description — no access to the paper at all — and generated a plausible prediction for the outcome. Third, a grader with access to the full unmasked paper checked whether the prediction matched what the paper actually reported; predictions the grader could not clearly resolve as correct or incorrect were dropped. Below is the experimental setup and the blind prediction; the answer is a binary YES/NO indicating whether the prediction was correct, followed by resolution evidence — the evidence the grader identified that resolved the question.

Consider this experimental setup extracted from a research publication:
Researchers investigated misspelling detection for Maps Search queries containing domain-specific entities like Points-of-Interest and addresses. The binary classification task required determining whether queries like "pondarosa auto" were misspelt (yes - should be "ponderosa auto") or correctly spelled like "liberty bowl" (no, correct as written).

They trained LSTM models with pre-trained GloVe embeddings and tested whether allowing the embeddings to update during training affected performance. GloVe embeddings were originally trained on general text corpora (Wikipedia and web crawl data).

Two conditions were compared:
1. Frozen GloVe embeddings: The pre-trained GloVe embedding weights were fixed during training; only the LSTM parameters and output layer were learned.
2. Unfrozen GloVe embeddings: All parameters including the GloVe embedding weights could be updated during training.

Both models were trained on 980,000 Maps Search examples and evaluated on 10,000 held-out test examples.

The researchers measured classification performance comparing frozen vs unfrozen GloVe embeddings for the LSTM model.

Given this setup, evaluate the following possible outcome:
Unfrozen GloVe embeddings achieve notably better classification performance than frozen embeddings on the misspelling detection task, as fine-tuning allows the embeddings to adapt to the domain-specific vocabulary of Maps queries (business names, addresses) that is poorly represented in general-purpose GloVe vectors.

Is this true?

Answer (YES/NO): YES